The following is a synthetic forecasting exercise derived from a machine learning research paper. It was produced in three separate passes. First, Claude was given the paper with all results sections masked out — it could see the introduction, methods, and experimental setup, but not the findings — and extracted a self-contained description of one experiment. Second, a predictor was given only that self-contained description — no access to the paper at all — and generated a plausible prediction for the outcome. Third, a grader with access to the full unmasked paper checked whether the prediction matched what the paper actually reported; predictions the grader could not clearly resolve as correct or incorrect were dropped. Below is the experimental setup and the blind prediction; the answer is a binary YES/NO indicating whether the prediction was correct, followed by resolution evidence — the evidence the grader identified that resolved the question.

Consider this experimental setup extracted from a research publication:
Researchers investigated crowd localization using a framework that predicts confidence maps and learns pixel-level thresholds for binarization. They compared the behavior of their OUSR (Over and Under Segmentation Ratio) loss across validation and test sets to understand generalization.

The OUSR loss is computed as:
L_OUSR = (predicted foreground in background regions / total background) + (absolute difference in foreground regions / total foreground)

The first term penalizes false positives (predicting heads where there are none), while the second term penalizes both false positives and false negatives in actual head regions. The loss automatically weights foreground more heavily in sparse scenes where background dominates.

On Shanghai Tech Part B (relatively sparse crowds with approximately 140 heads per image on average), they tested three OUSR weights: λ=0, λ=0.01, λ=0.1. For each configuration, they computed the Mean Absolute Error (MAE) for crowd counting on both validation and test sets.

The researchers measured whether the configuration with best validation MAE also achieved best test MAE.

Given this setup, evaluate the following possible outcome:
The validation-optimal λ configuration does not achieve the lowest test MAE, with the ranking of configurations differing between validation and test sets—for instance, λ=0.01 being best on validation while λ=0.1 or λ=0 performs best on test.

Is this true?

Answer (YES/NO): NO